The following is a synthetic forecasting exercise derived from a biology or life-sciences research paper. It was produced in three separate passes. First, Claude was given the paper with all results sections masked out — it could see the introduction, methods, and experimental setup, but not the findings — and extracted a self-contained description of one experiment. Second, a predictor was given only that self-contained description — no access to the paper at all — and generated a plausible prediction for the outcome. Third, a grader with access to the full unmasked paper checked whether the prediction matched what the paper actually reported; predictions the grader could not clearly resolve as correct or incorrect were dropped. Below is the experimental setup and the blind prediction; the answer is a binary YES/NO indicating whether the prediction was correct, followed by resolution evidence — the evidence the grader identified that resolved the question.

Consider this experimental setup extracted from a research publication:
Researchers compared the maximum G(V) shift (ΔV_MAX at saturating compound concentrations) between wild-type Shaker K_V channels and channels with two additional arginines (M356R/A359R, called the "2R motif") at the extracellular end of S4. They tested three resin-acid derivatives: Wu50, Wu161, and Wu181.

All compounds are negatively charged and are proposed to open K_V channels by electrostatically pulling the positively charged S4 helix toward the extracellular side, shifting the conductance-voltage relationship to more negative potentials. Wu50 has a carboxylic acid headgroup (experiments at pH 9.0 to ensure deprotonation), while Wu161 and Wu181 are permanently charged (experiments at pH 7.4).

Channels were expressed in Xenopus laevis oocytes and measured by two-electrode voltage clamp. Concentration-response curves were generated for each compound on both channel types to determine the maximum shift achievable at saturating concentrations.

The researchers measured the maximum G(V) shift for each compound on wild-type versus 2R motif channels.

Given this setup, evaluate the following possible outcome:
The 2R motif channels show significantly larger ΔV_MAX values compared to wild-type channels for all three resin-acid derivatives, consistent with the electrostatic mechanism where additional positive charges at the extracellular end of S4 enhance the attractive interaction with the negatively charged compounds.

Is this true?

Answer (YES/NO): YES